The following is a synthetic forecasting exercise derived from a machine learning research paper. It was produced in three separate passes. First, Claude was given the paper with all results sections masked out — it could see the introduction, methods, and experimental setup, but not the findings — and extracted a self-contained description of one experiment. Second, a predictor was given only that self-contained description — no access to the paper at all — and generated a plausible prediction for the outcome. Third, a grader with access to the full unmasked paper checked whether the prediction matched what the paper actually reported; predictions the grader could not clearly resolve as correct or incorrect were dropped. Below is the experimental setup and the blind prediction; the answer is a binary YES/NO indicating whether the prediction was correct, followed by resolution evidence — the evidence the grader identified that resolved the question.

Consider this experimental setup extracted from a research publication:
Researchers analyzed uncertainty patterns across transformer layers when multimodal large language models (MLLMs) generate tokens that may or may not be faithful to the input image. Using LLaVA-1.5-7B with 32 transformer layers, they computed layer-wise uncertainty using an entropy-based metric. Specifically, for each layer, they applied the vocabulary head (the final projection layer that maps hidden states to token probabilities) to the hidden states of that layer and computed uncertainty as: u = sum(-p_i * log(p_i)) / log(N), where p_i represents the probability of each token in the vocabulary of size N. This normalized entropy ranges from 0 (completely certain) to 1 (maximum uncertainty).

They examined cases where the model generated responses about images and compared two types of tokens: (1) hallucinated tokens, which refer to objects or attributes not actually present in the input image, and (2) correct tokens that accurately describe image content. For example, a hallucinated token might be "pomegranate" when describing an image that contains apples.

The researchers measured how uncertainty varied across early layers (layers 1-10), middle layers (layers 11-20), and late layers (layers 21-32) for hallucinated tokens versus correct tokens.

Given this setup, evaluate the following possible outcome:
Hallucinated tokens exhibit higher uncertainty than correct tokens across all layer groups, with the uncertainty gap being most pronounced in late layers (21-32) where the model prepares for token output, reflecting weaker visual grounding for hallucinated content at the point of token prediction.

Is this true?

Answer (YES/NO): NO